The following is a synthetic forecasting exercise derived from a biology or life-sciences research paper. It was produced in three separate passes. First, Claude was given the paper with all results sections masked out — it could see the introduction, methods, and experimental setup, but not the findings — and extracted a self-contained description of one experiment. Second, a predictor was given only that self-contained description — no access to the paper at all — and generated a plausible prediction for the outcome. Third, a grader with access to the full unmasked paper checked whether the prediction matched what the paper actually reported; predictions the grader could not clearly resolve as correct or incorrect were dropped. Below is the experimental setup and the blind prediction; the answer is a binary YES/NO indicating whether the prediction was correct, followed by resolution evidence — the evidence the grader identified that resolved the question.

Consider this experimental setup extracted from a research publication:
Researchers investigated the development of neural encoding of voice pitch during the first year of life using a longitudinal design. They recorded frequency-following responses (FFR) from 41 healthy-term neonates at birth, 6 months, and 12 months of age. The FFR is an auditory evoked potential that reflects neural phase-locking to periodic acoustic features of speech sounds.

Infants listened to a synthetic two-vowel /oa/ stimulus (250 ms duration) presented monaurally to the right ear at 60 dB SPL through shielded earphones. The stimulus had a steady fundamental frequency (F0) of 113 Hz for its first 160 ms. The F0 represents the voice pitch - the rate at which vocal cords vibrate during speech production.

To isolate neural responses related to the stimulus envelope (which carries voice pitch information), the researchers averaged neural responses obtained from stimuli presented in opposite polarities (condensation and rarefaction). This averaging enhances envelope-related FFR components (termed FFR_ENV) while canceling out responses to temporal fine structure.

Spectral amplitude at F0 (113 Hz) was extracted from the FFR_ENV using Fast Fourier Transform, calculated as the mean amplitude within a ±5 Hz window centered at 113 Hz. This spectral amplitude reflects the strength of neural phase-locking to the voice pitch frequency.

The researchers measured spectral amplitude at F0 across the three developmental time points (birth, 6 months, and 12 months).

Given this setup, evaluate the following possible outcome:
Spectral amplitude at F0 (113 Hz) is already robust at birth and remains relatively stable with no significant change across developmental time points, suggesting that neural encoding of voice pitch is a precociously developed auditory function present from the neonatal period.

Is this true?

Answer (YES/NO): YES